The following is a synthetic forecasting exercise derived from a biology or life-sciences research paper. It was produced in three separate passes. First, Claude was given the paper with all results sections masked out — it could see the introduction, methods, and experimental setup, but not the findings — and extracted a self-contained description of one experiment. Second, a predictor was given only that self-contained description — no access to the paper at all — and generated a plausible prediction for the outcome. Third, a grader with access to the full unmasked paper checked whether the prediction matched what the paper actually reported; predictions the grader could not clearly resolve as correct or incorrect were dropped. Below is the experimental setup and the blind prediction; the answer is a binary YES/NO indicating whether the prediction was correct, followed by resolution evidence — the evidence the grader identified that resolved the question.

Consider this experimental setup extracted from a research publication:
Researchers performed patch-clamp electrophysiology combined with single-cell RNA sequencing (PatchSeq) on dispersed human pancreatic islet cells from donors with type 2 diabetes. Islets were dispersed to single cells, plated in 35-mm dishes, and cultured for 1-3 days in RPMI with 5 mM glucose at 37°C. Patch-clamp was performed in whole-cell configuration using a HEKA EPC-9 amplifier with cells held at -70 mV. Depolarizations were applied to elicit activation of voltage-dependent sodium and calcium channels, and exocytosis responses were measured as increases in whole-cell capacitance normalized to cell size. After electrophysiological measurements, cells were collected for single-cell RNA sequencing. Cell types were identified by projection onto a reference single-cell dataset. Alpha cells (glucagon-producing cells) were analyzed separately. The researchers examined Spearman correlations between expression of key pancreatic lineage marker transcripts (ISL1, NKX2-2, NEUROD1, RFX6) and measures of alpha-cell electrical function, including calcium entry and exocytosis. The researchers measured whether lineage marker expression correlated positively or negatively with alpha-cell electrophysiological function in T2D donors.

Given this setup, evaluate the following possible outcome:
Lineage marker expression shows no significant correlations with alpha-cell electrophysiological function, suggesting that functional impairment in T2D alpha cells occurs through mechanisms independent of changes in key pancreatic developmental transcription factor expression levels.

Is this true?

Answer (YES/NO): NO